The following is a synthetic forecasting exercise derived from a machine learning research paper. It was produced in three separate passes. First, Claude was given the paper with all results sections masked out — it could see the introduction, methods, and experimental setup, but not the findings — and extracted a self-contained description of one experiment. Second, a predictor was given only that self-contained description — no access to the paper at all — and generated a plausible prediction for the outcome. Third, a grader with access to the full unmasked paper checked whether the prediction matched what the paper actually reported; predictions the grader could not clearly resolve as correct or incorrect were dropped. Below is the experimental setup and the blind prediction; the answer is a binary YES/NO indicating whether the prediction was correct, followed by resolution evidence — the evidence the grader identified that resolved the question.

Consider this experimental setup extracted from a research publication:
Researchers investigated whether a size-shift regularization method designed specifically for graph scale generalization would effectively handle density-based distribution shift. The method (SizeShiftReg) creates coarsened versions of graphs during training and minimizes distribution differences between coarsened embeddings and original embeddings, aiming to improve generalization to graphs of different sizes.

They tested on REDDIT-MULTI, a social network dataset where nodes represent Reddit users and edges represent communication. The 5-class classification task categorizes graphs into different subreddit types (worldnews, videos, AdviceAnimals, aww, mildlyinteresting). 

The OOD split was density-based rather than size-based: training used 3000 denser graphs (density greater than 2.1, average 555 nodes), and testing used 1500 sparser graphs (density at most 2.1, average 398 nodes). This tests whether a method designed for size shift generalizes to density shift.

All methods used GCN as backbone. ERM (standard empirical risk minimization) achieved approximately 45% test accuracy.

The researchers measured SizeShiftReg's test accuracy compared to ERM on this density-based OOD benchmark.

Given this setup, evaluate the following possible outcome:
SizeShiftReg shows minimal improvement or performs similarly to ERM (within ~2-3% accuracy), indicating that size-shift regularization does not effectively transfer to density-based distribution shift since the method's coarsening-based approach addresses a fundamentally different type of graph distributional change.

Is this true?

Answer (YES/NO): NO